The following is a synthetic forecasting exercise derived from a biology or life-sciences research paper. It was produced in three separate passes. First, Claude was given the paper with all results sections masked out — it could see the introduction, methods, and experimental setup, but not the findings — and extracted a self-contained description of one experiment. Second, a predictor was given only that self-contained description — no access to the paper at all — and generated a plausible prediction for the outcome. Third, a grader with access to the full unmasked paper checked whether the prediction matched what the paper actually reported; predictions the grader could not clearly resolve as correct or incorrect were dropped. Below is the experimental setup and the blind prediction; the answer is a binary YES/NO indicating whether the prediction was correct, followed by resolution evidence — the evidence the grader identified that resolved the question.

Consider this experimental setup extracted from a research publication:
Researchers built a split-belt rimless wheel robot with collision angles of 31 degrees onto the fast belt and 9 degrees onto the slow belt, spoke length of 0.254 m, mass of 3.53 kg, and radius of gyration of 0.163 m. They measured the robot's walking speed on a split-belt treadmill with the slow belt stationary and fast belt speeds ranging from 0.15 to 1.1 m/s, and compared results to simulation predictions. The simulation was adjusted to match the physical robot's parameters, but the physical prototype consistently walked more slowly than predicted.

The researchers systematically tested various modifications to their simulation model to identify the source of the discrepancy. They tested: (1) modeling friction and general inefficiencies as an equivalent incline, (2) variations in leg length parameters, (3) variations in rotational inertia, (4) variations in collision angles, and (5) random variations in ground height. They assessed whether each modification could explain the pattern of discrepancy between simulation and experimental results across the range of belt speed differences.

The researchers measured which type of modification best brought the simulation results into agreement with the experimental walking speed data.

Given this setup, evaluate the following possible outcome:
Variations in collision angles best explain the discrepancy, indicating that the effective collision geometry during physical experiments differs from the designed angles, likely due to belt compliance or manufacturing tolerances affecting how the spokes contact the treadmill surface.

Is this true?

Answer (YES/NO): NO